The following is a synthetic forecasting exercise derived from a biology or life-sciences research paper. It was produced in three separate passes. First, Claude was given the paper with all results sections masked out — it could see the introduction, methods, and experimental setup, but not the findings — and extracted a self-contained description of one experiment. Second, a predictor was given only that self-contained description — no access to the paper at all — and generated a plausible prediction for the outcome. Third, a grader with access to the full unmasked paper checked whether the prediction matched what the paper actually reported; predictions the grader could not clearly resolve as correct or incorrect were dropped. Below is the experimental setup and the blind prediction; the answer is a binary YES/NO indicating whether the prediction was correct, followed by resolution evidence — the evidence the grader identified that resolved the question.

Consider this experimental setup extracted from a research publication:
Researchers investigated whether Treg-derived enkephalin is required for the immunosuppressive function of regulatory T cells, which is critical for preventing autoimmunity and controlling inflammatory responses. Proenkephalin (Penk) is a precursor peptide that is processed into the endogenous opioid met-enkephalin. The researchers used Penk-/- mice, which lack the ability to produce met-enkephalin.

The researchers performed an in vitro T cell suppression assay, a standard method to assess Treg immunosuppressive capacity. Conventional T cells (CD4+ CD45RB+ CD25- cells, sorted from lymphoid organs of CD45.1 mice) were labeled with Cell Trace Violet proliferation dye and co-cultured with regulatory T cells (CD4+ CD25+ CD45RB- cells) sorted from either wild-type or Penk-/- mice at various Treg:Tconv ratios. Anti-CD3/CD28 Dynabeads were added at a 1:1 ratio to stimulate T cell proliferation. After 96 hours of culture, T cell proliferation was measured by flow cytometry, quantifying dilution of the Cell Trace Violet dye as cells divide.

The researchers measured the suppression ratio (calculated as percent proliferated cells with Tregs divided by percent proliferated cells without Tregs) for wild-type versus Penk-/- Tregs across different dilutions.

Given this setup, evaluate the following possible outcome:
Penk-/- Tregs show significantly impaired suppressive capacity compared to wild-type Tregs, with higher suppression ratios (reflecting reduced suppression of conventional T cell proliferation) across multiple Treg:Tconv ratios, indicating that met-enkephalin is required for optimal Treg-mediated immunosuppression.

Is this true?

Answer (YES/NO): NO